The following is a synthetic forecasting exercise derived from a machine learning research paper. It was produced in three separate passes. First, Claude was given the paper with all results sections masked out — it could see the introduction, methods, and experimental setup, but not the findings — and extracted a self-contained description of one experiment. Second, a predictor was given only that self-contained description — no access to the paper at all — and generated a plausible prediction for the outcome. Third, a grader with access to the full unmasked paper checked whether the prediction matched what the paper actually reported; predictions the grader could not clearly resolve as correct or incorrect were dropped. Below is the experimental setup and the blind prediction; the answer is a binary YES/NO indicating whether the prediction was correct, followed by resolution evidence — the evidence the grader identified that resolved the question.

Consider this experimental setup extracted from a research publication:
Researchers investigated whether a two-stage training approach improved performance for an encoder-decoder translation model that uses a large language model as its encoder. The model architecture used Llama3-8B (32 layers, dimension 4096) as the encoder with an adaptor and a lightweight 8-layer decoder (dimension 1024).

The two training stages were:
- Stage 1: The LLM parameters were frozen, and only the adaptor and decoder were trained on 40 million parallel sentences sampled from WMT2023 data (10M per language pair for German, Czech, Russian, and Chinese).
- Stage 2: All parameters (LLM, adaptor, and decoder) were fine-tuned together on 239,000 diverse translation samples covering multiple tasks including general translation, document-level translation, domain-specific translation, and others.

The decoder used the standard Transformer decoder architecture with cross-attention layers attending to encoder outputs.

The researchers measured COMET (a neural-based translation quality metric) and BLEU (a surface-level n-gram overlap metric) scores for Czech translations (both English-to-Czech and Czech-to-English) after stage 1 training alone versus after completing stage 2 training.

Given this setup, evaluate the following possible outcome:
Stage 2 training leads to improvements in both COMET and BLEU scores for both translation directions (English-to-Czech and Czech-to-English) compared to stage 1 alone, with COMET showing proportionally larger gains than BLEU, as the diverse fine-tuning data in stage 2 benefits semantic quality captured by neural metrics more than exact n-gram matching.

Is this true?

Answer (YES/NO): NO